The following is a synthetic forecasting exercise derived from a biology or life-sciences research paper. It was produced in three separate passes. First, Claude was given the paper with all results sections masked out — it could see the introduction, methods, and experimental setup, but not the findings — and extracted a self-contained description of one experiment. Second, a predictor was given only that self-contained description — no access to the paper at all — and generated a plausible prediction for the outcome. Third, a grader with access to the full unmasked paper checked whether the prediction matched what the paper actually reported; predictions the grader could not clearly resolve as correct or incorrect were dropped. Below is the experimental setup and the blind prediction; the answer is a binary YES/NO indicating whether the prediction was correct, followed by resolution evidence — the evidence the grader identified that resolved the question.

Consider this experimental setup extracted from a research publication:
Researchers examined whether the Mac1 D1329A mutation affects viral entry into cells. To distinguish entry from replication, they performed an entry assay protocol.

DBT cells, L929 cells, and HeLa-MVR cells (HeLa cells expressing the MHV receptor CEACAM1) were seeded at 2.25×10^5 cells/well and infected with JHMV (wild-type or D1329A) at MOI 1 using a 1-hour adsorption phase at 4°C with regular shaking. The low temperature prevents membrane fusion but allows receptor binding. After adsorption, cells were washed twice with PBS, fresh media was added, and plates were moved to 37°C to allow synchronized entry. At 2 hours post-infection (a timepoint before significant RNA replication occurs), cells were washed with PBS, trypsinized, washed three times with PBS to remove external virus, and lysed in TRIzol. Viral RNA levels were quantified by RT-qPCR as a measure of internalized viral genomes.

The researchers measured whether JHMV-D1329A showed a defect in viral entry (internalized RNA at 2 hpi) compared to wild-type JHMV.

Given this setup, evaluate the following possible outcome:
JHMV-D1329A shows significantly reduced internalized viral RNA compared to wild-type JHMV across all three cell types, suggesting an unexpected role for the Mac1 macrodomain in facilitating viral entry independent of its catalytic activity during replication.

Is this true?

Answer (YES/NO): NO